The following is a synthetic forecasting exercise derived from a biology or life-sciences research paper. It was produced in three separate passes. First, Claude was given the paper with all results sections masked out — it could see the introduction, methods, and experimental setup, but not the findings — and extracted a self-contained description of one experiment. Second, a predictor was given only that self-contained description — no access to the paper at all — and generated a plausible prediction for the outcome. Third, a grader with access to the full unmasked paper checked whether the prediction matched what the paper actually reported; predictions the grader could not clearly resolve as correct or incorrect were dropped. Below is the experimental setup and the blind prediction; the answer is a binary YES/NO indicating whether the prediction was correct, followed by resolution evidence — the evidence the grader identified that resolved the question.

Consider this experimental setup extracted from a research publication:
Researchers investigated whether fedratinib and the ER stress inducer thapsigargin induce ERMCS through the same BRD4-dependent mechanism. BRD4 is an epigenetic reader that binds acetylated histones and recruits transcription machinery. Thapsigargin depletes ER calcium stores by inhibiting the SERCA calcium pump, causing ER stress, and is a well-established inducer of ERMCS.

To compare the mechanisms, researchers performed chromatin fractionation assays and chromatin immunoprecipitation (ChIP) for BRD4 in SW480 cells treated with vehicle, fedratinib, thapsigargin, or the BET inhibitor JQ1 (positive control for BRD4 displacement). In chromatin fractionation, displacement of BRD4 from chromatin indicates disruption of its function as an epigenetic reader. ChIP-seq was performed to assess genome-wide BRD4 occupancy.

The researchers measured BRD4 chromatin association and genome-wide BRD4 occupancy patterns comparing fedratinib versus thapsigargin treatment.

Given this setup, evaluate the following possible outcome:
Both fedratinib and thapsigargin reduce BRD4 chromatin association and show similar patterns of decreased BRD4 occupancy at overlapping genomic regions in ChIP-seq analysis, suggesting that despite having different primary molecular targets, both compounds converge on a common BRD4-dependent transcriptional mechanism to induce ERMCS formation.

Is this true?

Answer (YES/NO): NO